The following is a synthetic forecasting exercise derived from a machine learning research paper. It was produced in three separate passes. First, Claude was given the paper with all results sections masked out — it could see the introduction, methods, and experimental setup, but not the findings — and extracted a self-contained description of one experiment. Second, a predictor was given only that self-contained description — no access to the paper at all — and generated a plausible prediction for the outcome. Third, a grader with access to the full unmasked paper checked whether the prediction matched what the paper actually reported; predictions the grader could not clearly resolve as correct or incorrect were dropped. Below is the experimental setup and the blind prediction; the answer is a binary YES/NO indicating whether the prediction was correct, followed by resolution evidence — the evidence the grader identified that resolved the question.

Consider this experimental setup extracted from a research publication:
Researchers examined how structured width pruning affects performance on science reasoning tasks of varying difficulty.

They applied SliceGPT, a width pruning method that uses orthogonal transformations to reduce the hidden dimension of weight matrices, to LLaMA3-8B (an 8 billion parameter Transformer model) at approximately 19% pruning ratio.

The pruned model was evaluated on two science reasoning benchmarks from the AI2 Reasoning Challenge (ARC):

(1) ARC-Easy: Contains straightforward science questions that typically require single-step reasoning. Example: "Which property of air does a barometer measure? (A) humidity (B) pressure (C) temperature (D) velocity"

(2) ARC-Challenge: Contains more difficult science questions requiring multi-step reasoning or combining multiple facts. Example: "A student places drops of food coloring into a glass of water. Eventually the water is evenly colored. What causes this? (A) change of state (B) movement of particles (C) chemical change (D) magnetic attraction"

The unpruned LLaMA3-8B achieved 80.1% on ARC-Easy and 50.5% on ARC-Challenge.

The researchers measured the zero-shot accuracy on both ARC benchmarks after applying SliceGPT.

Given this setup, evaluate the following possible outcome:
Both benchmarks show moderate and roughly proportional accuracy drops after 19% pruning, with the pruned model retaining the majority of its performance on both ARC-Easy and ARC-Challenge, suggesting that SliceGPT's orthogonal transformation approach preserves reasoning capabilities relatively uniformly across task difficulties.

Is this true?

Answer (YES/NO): NO